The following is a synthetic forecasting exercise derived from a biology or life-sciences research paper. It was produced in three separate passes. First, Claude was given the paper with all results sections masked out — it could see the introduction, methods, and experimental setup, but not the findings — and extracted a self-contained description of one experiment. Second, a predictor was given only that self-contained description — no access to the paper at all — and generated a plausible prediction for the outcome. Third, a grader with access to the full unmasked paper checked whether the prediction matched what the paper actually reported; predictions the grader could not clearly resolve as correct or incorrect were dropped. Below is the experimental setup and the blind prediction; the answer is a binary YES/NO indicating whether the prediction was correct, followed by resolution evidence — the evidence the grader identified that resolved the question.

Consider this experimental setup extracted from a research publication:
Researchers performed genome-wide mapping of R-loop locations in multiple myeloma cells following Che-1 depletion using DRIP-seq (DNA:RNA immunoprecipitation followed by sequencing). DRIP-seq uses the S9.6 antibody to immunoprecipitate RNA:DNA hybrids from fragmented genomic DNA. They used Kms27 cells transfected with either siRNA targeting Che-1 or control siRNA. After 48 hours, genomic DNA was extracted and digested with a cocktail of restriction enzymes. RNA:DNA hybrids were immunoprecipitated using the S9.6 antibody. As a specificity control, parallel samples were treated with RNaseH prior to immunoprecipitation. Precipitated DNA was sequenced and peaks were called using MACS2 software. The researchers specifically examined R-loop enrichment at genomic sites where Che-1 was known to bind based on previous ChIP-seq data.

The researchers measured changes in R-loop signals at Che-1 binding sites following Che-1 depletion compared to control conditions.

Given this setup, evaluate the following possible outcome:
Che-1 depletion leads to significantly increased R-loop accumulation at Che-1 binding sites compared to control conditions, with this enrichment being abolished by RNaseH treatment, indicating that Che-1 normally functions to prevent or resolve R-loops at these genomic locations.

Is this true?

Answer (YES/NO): YES